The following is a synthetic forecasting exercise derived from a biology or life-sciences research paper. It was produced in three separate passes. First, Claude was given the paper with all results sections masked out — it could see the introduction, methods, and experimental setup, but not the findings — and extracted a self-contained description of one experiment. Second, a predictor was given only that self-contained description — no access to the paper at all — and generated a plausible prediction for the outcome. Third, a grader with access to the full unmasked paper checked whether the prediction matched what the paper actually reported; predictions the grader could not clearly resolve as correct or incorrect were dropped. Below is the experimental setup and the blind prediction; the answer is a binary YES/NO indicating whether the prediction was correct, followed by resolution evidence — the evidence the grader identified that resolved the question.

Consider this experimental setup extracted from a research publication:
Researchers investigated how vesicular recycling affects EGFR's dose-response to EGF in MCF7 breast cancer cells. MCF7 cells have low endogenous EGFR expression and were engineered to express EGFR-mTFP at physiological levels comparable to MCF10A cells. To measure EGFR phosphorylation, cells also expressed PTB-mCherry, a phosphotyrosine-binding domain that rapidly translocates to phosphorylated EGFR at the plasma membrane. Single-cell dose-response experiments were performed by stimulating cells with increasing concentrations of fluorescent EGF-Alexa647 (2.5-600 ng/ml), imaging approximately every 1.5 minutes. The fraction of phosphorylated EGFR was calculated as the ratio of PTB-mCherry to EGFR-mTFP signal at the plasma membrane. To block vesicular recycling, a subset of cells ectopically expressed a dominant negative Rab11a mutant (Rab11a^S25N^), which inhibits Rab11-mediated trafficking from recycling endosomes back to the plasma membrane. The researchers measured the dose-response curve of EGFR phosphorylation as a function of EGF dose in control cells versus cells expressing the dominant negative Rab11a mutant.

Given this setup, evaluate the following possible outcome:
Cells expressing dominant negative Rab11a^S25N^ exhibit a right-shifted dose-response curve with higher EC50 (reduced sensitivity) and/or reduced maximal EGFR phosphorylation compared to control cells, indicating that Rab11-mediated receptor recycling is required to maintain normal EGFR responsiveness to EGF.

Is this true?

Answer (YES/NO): NO